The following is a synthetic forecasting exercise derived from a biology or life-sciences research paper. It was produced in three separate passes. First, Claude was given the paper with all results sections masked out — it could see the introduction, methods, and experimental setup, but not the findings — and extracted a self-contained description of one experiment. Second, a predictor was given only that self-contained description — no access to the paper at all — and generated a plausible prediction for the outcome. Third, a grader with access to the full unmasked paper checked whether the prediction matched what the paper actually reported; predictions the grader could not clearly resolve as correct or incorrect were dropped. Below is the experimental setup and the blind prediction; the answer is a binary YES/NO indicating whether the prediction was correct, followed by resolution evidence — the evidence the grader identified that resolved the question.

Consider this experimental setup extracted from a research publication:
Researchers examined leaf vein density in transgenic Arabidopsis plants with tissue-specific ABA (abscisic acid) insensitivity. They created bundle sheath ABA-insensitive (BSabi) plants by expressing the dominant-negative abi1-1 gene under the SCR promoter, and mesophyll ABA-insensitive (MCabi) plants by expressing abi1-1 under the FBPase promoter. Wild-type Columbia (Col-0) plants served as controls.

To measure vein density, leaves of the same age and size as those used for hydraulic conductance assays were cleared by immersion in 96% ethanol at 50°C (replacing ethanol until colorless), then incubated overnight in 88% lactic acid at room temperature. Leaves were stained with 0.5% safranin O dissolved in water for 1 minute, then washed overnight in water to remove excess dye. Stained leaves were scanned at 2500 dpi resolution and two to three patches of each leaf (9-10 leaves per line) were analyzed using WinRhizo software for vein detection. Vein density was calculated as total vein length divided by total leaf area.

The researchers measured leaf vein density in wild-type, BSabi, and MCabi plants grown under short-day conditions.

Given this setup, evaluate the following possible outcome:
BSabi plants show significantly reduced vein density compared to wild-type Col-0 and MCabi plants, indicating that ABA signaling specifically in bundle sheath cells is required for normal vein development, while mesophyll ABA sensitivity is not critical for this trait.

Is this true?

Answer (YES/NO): NO